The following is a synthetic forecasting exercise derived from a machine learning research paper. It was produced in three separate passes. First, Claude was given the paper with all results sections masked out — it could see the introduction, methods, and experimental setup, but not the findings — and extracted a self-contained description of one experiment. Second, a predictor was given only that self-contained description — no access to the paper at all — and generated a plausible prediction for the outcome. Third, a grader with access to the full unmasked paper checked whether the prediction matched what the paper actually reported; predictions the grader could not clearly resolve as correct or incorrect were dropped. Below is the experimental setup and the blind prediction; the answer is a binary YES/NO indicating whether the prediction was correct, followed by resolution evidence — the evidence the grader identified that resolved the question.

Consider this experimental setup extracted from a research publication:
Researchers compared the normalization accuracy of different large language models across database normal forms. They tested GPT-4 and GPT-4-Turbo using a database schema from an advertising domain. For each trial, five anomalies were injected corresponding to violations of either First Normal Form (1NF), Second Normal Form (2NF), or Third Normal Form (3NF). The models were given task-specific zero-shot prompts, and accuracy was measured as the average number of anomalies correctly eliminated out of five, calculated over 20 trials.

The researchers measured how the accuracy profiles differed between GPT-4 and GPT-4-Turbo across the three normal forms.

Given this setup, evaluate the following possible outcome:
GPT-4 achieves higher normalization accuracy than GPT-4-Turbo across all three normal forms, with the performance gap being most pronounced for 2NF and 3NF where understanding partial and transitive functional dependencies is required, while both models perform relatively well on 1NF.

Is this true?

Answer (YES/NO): NO